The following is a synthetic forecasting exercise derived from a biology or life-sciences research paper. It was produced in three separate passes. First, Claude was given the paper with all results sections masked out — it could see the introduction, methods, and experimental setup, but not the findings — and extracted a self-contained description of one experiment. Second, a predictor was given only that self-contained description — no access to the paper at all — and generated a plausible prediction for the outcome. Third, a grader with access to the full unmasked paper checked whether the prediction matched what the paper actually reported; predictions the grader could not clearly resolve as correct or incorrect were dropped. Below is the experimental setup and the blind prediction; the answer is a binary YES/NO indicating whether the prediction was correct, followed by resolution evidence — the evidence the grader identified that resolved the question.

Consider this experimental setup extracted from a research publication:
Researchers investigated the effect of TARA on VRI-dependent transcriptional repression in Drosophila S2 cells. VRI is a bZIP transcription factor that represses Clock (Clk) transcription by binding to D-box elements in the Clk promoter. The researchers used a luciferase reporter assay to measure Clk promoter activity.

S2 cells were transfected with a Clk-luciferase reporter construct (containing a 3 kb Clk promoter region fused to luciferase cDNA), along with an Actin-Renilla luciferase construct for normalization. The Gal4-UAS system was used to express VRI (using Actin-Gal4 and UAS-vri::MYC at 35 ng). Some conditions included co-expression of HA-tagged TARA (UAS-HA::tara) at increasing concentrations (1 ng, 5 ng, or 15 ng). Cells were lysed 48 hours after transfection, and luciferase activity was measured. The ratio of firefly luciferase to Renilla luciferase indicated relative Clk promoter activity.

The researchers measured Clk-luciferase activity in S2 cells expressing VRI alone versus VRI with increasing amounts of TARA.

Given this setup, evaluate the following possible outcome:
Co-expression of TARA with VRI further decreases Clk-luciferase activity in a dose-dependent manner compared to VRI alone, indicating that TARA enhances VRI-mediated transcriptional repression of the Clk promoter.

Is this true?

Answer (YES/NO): YES